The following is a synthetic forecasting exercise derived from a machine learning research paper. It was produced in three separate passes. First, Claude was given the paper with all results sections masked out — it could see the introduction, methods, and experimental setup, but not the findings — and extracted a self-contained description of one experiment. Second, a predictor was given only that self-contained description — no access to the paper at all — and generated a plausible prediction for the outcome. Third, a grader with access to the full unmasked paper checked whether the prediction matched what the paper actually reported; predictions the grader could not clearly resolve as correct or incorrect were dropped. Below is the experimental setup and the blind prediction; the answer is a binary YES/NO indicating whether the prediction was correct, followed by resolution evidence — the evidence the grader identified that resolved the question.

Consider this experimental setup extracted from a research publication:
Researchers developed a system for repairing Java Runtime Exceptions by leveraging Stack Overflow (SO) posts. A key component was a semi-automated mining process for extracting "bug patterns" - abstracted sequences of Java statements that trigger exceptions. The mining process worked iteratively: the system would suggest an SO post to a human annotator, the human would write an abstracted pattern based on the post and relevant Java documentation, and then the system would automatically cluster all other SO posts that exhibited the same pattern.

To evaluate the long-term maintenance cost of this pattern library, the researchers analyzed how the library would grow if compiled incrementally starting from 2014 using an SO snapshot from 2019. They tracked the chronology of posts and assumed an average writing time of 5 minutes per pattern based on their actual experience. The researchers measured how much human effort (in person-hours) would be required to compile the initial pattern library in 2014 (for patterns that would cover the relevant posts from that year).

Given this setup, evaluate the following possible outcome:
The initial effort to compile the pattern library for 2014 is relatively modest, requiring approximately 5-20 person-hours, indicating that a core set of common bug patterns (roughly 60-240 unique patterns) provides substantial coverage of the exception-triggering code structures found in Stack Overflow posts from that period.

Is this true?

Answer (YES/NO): YES